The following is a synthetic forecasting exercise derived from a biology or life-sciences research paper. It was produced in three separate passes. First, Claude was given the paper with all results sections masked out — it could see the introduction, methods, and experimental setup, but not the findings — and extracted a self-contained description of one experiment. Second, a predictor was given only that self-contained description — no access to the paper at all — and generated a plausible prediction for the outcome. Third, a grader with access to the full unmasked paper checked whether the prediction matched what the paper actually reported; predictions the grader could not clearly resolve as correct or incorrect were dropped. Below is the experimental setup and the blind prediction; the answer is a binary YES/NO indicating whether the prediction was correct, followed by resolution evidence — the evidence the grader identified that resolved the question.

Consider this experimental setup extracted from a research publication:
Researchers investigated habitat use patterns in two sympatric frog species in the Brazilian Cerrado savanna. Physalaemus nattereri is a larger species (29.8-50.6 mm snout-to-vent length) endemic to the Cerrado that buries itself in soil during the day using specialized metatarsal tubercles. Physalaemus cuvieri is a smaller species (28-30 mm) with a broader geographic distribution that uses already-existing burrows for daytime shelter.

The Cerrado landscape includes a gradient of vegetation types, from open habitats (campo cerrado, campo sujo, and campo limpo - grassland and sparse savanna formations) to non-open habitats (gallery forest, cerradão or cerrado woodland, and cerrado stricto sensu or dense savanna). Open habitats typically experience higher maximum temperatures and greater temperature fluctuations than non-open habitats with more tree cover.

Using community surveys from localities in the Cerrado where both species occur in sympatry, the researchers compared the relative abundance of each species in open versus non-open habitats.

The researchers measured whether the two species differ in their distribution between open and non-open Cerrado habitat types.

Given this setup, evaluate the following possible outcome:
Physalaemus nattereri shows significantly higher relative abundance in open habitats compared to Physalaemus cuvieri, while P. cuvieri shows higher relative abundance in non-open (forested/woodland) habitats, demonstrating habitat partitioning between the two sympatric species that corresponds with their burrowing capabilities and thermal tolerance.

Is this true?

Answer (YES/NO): NO